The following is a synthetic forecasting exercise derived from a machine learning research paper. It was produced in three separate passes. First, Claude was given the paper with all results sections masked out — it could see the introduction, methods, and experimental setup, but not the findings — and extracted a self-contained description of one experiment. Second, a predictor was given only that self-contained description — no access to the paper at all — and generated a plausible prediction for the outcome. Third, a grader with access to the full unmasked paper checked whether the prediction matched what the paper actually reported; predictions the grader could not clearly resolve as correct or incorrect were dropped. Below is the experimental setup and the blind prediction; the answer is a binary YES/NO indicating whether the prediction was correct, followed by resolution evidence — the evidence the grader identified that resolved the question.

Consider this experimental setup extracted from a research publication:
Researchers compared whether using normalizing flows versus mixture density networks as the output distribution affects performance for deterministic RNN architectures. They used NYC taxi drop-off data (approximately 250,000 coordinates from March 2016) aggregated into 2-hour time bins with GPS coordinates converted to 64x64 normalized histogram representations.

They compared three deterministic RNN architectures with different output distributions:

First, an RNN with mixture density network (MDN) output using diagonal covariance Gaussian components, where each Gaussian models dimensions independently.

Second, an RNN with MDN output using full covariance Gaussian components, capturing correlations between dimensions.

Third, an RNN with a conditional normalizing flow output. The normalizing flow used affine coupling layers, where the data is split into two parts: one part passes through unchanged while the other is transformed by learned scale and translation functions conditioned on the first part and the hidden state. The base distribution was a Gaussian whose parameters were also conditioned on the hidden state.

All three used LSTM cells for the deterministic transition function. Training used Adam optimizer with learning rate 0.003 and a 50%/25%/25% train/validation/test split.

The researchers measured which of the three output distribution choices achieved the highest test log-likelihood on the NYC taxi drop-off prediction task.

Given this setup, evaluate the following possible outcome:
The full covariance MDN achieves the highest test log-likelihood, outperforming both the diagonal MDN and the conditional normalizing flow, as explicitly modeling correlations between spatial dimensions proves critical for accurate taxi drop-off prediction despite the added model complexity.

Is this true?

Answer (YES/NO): YES